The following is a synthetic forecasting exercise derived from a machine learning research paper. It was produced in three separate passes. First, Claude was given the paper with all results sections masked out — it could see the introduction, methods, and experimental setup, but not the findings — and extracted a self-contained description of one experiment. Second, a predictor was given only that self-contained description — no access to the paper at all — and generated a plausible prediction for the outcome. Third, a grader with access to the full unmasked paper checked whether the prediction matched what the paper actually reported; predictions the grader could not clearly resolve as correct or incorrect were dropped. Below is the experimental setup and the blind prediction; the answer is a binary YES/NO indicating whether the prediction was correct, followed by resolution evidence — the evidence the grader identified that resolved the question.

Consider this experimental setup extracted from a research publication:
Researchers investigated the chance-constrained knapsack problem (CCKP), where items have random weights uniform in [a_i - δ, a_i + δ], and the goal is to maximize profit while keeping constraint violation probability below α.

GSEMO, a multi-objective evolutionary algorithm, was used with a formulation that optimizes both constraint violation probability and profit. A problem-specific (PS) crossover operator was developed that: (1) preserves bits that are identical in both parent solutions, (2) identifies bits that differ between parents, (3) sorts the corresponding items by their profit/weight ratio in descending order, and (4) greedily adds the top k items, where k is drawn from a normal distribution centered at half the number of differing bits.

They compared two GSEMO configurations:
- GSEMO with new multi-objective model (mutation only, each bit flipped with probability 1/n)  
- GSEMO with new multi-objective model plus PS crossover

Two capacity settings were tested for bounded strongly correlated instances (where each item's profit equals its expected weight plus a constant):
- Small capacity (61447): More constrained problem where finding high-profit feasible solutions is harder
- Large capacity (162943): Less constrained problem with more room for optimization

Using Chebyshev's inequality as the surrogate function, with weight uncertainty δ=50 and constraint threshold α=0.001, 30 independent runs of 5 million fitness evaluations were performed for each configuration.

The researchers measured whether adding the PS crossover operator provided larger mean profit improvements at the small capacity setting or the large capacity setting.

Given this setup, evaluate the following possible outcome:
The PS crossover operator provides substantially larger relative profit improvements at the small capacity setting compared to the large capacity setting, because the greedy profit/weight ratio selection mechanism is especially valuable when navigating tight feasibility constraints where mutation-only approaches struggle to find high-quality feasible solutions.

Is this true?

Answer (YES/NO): NO